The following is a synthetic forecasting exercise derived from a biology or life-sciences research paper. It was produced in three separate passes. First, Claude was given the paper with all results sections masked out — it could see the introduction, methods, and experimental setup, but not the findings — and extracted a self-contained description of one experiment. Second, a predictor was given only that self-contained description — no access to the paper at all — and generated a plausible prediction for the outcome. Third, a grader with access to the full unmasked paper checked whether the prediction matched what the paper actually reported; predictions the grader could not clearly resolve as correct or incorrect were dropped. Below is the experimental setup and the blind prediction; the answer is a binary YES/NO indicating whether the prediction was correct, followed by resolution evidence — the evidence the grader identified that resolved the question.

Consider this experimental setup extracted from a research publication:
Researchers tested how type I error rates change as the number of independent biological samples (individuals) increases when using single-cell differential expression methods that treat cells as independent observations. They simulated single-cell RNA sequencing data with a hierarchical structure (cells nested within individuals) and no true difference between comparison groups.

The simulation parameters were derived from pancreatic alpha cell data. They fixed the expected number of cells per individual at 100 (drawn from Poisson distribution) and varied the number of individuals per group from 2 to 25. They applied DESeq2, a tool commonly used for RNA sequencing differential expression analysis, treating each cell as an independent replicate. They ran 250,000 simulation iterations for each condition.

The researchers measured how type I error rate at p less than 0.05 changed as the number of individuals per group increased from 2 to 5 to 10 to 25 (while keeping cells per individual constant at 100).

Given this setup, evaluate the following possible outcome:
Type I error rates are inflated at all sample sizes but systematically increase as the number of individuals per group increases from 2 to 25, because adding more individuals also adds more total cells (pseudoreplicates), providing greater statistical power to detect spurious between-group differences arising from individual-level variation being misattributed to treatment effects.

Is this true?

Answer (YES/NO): YES